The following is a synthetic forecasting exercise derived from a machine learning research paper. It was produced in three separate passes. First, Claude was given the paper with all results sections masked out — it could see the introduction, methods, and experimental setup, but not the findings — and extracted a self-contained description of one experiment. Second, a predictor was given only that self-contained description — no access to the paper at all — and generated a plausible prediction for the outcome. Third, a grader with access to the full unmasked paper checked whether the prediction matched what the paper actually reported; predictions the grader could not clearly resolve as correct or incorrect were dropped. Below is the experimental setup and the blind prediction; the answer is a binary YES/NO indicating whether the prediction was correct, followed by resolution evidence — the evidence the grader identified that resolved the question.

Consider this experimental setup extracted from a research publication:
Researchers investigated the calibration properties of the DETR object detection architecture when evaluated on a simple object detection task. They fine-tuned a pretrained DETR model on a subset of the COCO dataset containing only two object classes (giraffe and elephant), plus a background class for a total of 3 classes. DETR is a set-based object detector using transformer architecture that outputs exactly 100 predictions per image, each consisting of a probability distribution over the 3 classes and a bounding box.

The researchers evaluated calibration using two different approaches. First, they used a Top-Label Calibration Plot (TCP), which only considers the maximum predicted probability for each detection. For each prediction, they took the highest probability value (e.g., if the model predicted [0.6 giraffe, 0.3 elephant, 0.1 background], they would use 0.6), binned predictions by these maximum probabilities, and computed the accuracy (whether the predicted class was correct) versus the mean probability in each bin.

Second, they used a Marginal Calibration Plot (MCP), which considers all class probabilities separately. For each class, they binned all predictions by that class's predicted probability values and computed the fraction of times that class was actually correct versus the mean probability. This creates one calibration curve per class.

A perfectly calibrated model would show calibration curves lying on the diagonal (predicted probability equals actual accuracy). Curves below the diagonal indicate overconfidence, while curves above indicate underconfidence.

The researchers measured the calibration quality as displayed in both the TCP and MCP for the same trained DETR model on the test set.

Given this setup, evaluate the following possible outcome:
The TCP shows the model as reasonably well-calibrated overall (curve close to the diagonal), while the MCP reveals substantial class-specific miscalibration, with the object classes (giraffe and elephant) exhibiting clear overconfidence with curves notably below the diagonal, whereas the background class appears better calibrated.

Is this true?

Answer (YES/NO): NO